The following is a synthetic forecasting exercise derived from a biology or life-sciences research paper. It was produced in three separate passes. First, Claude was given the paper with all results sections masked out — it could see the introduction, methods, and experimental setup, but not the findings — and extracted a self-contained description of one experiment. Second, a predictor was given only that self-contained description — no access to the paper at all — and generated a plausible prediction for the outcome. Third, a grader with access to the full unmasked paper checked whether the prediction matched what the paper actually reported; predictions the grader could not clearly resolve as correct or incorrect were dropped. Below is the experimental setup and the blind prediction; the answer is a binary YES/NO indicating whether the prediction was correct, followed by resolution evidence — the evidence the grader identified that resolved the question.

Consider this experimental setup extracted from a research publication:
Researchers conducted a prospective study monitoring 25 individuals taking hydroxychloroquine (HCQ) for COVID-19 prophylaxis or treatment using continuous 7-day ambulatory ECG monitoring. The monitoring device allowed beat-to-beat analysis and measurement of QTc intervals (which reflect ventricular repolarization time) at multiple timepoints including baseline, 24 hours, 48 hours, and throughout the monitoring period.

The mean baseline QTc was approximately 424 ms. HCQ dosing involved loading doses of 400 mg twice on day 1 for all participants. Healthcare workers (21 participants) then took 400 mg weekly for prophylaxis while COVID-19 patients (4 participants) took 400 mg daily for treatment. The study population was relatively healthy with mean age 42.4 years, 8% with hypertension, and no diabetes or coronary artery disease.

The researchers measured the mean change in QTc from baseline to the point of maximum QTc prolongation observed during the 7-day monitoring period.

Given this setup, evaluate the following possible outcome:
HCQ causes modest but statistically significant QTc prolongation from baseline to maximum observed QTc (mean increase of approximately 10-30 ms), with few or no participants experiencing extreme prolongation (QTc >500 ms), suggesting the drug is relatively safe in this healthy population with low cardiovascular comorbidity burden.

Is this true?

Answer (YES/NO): NO